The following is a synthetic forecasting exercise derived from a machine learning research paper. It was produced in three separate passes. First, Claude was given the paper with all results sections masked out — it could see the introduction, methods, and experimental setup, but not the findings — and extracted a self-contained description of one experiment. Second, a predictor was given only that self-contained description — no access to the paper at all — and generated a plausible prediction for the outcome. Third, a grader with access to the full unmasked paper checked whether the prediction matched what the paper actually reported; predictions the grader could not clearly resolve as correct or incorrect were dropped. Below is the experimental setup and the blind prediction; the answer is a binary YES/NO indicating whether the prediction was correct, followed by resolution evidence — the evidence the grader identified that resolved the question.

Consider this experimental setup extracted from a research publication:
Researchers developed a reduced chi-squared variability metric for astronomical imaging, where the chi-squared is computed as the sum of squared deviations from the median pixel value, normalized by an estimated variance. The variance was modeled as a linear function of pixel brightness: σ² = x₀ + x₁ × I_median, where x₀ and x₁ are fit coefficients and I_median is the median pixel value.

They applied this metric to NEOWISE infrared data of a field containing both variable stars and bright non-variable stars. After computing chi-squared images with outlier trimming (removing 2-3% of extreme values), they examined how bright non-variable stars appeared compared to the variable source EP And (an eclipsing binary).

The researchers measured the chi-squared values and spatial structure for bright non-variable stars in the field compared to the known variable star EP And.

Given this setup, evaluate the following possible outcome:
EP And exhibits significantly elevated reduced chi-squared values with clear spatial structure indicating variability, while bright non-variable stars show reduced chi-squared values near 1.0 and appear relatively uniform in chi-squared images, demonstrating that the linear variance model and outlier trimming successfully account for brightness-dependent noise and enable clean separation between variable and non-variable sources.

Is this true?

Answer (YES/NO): NO